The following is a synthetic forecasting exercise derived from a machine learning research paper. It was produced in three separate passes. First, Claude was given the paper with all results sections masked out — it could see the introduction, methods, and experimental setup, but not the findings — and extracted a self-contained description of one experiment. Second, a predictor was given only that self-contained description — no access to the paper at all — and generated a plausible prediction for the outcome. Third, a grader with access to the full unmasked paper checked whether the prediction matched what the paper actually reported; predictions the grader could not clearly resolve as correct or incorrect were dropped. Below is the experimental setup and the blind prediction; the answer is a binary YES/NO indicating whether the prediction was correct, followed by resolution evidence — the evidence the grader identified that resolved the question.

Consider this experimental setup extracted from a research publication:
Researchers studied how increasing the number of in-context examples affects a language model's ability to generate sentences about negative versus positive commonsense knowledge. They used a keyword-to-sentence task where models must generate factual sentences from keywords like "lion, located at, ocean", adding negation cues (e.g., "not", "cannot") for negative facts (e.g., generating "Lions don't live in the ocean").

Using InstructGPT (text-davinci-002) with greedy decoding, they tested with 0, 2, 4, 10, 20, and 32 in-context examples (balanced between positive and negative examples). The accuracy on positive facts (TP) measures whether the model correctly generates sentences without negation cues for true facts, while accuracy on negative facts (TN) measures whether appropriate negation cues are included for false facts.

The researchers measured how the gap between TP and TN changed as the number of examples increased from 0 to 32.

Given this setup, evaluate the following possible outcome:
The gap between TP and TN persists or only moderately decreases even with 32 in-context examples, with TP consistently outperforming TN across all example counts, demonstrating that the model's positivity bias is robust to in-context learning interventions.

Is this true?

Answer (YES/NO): YES